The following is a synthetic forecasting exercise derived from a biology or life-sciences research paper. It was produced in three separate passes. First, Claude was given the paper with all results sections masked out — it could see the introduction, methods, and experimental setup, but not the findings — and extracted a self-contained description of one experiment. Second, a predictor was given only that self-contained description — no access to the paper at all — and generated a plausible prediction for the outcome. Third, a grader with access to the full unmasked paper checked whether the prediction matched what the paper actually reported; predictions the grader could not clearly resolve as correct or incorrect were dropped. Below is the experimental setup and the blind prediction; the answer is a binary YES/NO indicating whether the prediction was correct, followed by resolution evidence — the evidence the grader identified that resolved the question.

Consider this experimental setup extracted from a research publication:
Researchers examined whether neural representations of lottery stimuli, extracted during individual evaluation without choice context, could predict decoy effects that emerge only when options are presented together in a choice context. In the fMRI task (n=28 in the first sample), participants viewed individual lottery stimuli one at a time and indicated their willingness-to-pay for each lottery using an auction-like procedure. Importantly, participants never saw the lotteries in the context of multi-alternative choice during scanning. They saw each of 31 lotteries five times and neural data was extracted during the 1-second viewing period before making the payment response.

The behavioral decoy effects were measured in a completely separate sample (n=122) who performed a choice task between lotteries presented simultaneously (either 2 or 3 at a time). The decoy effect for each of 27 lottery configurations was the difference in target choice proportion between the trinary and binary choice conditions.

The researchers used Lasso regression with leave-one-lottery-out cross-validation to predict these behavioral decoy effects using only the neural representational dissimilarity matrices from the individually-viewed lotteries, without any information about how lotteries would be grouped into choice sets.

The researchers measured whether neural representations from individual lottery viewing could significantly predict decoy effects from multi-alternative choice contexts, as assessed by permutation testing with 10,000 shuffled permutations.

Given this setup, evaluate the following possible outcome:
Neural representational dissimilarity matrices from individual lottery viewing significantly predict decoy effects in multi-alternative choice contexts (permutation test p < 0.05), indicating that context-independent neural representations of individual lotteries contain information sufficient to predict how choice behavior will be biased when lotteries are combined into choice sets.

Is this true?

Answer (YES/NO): YES